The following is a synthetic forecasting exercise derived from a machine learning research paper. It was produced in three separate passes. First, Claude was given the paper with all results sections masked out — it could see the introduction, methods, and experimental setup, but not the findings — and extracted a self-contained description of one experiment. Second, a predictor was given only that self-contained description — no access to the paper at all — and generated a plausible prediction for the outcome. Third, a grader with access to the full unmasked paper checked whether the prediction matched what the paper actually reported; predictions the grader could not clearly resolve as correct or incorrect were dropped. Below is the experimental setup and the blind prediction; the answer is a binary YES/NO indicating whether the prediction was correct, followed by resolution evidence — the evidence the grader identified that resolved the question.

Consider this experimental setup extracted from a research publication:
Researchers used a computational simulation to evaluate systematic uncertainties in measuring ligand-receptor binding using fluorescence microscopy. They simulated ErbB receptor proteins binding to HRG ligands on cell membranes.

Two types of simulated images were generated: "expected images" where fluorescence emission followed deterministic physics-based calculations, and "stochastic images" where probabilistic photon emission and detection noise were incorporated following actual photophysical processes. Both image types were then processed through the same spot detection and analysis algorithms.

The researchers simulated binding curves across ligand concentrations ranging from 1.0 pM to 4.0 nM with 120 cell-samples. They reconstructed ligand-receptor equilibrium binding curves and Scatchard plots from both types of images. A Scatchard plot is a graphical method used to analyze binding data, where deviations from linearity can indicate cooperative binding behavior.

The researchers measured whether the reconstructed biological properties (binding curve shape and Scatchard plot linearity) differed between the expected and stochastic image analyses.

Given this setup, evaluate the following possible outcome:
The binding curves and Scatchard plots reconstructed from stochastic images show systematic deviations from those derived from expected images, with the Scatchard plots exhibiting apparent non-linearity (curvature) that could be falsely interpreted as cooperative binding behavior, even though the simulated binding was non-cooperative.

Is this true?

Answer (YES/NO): NO